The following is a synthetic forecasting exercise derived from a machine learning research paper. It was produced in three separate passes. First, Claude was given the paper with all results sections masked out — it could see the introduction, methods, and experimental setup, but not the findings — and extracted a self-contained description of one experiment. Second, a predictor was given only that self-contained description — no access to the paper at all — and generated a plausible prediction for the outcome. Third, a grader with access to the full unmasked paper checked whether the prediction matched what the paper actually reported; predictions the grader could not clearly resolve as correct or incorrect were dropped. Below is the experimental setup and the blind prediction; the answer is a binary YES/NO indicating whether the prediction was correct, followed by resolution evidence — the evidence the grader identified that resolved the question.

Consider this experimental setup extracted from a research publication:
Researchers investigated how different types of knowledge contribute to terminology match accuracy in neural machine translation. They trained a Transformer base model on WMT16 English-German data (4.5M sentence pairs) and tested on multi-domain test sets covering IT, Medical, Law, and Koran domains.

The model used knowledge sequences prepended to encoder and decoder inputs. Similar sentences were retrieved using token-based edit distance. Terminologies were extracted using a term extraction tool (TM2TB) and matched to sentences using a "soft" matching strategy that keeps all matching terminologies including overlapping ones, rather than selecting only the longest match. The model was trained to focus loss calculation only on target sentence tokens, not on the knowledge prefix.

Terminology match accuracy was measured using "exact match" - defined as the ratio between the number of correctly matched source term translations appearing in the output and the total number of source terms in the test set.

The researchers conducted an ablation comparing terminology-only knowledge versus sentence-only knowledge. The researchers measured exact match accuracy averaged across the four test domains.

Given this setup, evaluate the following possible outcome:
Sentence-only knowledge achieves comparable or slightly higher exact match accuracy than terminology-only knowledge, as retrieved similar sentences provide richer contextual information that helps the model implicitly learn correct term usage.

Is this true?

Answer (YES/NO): NO